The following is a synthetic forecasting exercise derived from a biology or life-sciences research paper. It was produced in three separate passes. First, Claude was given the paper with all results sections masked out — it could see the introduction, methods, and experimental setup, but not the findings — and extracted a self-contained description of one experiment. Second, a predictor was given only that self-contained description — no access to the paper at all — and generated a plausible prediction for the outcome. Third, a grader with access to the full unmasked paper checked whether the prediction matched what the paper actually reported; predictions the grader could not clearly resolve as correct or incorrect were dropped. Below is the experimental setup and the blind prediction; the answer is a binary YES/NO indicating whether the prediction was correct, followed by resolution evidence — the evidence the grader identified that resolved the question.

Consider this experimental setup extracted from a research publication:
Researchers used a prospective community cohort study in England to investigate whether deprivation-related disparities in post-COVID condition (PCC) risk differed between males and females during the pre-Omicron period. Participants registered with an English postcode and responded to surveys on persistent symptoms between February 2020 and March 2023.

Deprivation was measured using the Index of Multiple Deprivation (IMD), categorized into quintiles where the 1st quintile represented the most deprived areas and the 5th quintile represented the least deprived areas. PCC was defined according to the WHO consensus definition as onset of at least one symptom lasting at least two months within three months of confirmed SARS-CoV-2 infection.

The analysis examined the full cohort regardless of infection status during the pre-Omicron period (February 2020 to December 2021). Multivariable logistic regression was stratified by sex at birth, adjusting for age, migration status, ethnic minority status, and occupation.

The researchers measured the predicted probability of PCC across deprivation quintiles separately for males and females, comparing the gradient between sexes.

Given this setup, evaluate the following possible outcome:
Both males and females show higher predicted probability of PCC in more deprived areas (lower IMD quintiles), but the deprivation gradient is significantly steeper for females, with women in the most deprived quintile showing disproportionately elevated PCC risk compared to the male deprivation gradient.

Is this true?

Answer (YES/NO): YES